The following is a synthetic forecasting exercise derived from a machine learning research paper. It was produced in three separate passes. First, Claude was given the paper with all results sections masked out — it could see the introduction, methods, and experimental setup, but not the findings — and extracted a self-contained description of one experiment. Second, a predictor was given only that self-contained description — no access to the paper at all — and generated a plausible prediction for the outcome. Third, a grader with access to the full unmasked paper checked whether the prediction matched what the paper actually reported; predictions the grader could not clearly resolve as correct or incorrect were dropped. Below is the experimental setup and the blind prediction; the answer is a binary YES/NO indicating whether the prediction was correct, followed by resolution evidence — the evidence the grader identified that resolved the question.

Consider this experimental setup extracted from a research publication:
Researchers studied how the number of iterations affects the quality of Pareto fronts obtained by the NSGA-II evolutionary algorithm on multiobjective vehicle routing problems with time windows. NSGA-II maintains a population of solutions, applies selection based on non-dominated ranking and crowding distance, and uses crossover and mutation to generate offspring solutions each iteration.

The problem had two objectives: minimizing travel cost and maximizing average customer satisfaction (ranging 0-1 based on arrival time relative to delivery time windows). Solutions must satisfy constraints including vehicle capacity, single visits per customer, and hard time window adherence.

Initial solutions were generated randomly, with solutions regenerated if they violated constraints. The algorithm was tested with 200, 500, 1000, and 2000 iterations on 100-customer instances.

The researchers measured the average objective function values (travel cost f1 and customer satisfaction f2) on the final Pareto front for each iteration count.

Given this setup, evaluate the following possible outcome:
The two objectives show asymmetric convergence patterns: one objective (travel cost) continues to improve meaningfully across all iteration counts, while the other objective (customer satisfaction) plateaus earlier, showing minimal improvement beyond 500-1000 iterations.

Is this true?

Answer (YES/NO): NO